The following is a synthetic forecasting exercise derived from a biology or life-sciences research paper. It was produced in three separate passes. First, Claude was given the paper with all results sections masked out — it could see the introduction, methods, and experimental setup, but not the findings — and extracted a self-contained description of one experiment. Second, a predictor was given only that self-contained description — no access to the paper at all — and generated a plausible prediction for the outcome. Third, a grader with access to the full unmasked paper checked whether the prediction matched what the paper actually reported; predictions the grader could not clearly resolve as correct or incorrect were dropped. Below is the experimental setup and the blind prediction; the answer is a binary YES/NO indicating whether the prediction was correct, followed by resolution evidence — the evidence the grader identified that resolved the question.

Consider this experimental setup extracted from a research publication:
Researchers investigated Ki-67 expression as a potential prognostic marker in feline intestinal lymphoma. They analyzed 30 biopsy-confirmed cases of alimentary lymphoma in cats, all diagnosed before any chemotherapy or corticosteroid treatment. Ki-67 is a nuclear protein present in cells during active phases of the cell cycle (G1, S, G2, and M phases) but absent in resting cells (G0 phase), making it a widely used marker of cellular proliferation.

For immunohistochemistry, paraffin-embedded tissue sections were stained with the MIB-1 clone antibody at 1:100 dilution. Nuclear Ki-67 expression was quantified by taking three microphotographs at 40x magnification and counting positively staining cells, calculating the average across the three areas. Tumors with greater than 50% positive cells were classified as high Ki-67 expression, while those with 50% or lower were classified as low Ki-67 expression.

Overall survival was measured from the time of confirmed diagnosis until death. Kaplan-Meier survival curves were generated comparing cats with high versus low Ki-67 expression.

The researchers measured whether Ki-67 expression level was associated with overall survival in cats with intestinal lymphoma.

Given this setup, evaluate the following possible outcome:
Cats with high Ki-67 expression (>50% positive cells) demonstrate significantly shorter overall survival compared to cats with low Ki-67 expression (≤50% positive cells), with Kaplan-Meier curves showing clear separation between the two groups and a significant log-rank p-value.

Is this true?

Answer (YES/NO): YES